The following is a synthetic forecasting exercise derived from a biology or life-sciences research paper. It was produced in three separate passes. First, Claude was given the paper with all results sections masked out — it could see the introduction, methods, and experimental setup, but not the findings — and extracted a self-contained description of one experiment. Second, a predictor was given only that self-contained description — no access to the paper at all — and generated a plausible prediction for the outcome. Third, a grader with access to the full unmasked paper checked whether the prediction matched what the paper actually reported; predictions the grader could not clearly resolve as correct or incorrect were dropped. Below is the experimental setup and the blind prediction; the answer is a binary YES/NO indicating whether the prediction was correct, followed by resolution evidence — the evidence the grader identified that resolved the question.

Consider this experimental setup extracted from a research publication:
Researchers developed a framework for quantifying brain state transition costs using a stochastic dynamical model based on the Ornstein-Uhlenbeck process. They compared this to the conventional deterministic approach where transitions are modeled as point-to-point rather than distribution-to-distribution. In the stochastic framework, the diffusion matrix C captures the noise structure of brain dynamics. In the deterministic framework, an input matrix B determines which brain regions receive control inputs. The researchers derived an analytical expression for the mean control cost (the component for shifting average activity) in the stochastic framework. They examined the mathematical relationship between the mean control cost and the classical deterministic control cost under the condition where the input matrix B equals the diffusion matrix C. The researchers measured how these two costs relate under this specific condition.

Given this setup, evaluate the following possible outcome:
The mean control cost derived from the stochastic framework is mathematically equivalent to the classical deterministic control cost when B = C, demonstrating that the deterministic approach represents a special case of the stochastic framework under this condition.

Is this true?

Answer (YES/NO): YES